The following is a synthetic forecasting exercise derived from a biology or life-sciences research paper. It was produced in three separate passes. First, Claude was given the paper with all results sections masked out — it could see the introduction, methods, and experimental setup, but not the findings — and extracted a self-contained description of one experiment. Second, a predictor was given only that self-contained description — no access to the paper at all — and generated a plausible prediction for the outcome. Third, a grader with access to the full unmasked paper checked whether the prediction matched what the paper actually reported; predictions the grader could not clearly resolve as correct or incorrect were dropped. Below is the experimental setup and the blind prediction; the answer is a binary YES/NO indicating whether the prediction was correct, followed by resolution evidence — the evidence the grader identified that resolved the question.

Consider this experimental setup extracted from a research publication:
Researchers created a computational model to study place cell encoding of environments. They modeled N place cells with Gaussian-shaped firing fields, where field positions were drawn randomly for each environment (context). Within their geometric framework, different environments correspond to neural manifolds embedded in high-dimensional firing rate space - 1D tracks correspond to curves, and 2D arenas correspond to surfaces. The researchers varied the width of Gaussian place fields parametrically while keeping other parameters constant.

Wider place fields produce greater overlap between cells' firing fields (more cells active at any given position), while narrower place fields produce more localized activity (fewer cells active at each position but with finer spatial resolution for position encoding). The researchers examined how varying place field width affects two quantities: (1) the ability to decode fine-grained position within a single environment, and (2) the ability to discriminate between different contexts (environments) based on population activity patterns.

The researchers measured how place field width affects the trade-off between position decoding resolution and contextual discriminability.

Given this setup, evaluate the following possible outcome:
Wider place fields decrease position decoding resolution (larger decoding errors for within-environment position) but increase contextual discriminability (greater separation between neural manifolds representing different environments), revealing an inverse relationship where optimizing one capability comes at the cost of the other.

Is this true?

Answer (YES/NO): YES